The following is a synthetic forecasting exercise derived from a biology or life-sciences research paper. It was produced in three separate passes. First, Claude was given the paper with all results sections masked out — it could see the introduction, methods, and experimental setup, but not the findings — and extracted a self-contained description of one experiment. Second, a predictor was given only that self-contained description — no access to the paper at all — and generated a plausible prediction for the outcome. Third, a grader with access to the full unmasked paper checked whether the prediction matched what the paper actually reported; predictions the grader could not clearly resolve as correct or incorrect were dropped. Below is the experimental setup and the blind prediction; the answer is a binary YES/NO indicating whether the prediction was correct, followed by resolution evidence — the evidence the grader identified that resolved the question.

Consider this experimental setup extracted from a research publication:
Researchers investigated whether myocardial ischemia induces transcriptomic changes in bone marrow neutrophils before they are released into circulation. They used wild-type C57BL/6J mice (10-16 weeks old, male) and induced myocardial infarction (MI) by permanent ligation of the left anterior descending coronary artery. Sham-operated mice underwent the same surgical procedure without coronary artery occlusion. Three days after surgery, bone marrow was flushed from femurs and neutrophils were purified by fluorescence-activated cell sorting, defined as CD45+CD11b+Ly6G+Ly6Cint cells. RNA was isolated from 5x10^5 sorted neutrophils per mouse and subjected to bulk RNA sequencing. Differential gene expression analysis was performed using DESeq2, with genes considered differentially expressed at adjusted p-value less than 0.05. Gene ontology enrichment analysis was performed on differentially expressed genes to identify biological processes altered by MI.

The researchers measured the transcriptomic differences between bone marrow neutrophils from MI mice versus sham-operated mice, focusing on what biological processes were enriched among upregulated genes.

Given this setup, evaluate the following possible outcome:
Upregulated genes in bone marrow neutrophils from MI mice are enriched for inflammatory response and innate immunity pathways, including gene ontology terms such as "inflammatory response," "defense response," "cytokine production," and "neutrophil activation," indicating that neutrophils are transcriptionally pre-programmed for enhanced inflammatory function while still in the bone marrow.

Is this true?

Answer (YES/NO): YES